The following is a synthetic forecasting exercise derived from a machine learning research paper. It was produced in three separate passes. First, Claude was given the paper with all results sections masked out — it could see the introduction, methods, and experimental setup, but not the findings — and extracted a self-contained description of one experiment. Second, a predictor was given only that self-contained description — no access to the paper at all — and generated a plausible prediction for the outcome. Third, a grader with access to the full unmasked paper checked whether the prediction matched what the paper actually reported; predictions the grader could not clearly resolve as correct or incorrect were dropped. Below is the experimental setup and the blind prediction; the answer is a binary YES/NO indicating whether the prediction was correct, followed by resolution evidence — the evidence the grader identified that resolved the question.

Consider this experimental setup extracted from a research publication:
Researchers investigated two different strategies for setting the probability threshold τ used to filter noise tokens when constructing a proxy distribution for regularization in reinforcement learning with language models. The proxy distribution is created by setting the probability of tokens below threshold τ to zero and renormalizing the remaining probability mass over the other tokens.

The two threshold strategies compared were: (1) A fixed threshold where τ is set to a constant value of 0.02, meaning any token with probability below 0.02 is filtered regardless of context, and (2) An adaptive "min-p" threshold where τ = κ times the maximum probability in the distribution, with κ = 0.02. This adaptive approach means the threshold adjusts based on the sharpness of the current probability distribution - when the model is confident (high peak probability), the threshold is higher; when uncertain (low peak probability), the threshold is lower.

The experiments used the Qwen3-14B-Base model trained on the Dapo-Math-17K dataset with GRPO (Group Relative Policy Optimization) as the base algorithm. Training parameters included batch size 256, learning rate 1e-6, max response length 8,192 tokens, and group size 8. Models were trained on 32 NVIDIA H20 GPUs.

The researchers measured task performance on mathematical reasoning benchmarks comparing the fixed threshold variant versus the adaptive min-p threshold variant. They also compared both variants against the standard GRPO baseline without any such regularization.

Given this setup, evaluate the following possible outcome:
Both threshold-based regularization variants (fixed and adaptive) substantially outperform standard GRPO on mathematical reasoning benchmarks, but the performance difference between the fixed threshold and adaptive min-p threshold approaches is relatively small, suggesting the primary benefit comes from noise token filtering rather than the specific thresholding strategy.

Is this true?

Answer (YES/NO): YES